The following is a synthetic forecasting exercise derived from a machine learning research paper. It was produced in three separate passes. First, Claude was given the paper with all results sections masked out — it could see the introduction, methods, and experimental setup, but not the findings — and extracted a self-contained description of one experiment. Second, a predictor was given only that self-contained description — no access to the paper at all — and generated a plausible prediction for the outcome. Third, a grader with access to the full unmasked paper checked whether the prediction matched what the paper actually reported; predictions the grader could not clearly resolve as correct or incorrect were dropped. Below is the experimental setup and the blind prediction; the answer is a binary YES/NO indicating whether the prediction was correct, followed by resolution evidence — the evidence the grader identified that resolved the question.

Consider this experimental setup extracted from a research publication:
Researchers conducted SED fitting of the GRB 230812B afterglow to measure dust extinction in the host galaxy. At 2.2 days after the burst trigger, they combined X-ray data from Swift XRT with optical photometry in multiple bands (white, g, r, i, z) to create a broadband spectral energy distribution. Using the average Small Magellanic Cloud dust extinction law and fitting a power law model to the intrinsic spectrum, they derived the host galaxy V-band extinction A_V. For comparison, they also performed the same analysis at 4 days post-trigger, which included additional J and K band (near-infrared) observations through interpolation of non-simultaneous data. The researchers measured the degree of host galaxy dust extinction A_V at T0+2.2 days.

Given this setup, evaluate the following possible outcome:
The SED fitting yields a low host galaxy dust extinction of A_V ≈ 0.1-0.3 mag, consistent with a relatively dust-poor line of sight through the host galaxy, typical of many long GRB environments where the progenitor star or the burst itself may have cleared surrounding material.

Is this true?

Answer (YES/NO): NO